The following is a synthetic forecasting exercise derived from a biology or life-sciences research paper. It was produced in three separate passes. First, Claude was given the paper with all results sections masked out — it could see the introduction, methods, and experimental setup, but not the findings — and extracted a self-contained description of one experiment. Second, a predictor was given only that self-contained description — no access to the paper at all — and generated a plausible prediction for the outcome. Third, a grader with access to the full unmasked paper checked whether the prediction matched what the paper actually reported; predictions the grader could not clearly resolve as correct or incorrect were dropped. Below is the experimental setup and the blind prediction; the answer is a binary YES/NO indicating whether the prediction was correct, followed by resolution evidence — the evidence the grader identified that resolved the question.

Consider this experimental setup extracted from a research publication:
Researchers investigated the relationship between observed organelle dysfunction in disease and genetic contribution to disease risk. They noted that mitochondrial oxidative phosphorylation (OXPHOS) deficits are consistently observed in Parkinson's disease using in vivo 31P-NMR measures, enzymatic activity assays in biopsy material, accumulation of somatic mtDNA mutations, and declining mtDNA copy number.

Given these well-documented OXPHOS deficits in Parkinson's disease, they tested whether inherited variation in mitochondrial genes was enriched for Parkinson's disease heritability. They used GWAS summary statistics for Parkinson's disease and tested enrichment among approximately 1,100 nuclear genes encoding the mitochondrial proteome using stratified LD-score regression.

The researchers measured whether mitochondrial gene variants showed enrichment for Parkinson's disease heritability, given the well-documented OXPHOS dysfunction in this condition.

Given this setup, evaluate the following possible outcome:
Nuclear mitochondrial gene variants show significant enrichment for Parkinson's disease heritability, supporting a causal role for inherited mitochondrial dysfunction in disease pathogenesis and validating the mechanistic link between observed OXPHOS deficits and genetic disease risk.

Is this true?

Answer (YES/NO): NO